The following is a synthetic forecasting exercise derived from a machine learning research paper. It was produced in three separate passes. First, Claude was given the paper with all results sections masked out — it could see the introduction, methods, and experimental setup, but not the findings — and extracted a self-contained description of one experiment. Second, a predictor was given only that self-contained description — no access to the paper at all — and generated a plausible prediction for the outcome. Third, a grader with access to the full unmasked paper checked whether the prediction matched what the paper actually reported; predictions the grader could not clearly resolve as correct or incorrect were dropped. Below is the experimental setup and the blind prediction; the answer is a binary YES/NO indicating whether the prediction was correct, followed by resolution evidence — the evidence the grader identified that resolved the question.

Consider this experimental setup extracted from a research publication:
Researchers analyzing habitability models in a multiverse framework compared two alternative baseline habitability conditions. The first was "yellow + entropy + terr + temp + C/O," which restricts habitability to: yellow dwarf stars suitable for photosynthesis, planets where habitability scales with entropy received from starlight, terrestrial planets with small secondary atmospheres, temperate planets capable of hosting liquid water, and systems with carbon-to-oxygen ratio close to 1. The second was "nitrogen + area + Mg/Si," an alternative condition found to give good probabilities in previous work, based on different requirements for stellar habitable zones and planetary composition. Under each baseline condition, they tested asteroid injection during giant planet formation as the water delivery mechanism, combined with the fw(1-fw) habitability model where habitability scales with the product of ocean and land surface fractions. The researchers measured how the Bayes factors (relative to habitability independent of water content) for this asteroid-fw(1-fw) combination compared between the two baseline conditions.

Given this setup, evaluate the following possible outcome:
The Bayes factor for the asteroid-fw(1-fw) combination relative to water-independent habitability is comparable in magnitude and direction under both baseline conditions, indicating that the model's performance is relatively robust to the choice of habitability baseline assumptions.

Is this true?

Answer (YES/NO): NO